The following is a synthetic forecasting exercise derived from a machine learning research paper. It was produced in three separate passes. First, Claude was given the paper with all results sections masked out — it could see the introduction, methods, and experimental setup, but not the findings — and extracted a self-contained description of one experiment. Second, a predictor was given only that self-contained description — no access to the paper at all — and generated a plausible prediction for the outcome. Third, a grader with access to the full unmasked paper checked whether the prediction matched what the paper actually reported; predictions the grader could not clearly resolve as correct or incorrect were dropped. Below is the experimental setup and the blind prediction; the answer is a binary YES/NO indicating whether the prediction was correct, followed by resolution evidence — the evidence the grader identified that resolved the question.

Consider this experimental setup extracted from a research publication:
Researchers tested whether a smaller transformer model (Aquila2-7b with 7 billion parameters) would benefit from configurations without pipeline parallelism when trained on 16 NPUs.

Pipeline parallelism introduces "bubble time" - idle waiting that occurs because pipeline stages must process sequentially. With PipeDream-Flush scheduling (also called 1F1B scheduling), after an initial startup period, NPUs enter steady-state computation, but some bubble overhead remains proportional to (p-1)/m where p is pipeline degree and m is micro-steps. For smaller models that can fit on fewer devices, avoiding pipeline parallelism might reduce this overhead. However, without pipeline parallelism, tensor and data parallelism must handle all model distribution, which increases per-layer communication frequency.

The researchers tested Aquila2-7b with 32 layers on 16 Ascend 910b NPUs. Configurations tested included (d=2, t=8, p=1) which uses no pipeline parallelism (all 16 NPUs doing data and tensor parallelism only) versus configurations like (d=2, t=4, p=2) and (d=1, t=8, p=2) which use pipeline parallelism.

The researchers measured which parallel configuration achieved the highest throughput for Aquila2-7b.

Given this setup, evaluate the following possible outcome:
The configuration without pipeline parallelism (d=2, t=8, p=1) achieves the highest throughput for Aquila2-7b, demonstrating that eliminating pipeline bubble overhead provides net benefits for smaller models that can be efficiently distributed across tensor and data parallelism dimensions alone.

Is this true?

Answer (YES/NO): YES